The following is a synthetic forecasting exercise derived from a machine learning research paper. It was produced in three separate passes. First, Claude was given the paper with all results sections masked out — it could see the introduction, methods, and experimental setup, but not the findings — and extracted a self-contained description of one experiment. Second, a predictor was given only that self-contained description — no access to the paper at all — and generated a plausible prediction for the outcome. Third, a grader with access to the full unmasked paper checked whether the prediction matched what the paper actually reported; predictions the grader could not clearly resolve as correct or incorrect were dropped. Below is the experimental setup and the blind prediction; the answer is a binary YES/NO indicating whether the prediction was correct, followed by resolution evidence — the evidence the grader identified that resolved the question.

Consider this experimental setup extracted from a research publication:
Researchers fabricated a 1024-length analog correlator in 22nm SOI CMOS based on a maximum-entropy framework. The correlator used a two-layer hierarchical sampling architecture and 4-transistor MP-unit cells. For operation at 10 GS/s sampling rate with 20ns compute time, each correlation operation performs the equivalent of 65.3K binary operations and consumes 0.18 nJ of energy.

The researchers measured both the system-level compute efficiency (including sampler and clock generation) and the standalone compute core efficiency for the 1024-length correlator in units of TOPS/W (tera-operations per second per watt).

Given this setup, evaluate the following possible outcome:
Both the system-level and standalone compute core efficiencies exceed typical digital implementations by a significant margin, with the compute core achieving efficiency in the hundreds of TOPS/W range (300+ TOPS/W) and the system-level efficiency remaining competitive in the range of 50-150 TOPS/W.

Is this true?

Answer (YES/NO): NO